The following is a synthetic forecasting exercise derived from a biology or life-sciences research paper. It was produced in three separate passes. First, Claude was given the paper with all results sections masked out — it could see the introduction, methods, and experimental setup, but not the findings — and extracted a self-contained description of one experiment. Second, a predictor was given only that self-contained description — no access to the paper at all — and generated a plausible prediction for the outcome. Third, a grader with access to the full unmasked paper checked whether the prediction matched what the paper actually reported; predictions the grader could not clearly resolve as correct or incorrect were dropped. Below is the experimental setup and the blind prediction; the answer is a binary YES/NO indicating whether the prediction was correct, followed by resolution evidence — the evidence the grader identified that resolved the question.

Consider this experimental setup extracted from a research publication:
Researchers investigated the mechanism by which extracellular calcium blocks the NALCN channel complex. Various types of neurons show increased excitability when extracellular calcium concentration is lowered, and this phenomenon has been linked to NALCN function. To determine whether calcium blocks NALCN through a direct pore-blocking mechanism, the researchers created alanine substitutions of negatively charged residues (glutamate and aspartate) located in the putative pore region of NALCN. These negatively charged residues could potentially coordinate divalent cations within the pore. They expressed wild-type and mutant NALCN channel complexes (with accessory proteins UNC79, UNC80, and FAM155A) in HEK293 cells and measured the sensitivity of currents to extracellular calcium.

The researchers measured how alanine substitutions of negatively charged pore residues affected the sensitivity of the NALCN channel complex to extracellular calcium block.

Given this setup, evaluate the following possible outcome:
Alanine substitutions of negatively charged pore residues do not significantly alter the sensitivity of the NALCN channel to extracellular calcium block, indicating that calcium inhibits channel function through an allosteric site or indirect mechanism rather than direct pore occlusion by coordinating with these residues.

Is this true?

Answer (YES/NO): NO